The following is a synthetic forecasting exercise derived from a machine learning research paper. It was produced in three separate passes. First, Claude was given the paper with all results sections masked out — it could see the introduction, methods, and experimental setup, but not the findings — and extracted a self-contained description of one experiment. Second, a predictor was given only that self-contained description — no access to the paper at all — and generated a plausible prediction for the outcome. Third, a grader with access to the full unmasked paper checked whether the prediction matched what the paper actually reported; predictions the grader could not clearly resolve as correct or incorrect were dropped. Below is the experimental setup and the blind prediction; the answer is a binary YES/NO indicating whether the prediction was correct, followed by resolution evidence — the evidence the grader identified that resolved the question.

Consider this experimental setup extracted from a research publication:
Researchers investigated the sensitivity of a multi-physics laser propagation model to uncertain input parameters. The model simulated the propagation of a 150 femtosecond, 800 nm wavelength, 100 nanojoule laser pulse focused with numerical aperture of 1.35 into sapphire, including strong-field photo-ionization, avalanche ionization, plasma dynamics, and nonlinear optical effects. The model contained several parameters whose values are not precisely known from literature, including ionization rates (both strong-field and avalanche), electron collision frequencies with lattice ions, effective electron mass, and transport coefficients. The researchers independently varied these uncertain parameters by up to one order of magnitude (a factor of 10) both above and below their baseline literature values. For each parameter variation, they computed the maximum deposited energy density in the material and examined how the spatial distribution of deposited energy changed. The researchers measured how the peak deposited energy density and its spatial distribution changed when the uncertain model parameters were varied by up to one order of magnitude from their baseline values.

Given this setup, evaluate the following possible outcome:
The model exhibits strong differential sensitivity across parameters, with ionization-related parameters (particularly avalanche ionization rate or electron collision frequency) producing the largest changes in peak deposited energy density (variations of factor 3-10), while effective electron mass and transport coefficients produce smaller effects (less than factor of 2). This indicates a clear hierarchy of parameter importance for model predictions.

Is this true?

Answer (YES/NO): NO